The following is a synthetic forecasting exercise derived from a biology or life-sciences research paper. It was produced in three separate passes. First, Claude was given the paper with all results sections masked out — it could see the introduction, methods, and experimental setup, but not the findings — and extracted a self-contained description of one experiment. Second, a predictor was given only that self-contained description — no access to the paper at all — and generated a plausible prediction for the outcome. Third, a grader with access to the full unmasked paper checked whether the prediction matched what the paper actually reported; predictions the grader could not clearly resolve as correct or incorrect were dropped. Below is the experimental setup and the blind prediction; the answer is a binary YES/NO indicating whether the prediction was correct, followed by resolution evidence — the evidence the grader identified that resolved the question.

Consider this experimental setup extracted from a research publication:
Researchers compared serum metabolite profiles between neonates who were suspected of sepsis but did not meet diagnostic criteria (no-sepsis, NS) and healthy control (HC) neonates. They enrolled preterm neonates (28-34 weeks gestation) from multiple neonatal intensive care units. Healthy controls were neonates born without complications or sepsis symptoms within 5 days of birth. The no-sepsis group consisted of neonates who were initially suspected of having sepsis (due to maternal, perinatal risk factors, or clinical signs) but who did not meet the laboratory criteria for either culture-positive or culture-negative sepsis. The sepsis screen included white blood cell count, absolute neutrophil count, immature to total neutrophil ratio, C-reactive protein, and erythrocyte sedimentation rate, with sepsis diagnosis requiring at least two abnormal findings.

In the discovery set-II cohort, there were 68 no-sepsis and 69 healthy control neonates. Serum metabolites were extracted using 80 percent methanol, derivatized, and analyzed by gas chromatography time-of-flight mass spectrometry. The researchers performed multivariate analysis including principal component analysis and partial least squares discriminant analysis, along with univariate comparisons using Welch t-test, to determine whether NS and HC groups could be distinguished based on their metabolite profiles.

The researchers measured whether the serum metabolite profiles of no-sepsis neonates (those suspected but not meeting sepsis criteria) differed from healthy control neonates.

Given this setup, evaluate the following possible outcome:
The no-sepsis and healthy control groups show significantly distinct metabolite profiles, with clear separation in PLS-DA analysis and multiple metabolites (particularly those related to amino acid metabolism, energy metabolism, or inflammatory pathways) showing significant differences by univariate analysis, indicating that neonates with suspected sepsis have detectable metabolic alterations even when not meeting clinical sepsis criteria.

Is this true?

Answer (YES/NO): YES